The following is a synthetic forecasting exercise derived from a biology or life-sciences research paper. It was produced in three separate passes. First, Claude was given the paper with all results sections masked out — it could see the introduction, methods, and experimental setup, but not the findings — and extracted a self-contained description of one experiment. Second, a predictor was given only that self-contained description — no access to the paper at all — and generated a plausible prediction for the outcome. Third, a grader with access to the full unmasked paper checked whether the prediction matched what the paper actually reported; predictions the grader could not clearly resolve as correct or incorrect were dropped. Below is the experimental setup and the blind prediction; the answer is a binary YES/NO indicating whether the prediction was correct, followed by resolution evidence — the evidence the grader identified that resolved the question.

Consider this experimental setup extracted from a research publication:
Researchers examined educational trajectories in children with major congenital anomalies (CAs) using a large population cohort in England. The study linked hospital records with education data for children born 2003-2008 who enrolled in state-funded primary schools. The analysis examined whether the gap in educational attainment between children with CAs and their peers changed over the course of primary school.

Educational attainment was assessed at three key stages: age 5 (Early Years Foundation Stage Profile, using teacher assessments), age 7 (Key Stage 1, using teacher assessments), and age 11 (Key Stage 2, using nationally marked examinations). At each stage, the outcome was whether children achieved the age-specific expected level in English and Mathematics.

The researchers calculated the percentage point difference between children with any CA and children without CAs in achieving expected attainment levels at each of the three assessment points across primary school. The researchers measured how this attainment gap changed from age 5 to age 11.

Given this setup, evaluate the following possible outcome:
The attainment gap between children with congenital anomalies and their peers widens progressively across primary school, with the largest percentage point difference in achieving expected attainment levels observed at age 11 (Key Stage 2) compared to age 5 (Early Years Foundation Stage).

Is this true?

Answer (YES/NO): NO